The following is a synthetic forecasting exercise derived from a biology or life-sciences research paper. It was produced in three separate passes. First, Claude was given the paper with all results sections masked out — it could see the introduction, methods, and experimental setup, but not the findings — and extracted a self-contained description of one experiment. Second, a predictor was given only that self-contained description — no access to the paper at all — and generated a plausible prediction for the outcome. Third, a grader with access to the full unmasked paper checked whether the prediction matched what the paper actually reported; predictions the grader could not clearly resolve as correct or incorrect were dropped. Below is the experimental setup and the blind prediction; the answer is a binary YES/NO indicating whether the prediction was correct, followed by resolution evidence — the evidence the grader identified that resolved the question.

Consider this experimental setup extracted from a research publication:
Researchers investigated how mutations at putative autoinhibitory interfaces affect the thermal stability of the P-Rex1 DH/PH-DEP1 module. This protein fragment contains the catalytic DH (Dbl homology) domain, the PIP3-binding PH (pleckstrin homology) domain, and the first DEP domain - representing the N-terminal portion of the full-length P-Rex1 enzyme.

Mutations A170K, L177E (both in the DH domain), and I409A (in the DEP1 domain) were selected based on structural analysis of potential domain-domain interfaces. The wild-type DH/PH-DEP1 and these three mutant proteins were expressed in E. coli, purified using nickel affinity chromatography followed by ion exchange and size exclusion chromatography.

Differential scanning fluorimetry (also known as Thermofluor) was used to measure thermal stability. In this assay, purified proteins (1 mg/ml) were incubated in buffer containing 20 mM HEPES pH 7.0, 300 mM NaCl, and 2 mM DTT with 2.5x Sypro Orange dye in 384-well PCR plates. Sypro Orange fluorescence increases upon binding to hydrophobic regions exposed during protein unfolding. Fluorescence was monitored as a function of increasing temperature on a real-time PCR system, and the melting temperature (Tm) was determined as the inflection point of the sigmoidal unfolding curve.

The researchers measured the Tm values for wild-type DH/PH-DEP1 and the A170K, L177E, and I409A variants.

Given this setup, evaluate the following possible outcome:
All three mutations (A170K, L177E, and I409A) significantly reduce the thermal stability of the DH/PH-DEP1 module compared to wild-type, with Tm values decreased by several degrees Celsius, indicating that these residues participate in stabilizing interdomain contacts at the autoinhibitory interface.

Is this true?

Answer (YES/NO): NO